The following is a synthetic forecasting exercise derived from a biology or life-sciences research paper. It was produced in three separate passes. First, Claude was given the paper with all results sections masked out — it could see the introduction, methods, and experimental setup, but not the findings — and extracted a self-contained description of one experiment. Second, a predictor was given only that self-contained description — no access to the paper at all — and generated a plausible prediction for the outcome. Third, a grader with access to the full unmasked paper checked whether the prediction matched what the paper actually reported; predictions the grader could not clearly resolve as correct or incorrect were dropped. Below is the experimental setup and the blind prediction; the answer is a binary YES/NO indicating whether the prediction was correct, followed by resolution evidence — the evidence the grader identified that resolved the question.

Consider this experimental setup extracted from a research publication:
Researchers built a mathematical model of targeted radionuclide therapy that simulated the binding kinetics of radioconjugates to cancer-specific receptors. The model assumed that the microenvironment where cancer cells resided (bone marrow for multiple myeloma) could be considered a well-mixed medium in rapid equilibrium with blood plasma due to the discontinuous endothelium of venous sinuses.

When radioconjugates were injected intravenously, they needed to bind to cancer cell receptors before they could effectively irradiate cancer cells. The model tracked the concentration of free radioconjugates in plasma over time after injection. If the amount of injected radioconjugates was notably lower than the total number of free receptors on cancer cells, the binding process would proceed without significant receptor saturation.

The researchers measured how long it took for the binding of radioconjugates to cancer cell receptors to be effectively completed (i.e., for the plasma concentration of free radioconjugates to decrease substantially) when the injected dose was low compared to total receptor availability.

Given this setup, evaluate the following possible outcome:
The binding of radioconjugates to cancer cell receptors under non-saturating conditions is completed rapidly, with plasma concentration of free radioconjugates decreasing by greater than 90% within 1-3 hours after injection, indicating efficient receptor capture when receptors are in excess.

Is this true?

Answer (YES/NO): NO